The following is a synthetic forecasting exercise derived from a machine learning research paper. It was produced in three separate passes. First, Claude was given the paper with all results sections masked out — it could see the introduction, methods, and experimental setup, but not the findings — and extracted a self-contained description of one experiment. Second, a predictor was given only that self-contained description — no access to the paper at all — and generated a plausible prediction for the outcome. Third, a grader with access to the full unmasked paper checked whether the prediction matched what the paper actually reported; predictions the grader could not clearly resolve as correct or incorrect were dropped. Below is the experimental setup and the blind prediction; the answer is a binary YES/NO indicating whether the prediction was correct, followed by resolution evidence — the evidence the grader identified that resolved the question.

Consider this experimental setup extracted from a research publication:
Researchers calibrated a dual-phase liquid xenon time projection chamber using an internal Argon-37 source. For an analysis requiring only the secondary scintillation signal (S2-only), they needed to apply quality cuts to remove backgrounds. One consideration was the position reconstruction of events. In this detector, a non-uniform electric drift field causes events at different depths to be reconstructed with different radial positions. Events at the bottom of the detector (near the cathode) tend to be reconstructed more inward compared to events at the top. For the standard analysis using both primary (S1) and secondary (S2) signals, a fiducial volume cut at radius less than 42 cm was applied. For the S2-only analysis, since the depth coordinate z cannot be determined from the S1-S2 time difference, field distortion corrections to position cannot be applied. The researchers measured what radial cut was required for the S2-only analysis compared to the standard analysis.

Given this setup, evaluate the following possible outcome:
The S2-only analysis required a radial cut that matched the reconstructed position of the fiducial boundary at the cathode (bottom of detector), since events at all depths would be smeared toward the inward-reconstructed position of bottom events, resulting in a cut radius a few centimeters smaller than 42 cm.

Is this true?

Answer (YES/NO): NO